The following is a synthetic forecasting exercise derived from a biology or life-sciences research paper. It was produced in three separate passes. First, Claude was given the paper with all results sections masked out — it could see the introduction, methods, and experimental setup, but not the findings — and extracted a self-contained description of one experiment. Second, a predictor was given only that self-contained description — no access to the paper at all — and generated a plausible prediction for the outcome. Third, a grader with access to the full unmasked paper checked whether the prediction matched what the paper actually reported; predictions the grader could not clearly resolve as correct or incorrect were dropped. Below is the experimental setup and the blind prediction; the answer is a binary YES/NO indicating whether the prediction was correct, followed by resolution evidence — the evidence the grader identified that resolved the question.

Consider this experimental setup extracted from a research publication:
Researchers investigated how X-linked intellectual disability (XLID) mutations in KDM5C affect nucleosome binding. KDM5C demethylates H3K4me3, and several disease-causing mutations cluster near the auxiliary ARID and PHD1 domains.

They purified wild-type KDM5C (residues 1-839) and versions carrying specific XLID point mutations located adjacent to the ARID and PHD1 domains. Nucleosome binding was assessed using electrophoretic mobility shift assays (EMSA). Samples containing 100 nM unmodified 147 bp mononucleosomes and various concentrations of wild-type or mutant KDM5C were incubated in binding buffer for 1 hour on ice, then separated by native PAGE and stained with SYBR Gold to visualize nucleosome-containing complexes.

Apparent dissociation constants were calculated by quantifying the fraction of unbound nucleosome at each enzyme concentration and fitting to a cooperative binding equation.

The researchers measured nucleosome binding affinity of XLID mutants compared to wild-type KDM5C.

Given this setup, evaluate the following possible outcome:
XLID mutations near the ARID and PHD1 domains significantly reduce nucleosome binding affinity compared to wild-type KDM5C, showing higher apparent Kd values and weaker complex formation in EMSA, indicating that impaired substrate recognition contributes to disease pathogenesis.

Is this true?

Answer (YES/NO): NO